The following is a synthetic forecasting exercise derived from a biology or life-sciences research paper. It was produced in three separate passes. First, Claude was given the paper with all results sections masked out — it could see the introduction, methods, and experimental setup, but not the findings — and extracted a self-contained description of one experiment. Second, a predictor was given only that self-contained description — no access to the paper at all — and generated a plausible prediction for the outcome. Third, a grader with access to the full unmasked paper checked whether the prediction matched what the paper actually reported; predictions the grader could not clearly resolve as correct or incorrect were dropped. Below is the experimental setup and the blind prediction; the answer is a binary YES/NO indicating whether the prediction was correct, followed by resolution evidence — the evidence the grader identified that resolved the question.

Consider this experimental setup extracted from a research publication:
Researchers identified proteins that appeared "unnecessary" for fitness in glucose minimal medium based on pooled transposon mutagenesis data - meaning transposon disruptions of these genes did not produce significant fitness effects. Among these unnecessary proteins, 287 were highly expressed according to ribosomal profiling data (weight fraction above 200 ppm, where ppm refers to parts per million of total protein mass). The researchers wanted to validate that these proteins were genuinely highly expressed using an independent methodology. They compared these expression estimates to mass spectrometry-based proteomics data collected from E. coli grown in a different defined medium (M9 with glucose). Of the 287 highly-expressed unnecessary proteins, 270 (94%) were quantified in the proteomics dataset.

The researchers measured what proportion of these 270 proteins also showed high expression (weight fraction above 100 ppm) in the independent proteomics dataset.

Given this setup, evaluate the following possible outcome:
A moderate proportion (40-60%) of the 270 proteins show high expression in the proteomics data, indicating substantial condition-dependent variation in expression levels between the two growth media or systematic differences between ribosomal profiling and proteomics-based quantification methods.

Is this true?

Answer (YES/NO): NO